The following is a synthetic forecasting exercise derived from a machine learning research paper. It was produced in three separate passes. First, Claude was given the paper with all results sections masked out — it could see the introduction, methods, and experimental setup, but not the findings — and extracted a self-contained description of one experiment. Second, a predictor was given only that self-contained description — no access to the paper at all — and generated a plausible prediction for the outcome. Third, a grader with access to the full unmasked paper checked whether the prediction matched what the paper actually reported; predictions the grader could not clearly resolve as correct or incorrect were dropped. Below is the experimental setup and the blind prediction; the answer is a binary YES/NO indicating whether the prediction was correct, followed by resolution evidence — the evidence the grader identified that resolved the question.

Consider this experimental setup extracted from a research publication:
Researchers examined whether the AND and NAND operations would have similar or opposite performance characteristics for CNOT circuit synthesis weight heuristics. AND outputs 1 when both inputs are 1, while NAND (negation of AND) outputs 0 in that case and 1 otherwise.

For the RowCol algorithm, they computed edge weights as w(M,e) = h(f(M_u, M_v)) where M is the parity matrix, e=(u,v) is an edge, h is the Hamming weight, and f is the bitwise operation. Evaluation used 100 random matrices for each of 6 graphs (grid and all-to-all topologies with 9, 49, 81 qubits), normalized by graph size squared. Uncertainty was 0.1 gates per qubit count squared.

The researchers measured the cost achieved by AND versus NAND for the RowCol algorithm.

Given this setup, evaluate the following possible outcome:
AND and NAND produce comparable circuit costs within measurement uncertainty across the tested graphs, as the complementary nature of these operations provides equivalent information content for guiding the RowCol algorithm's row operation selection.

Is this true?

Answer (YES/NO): NO